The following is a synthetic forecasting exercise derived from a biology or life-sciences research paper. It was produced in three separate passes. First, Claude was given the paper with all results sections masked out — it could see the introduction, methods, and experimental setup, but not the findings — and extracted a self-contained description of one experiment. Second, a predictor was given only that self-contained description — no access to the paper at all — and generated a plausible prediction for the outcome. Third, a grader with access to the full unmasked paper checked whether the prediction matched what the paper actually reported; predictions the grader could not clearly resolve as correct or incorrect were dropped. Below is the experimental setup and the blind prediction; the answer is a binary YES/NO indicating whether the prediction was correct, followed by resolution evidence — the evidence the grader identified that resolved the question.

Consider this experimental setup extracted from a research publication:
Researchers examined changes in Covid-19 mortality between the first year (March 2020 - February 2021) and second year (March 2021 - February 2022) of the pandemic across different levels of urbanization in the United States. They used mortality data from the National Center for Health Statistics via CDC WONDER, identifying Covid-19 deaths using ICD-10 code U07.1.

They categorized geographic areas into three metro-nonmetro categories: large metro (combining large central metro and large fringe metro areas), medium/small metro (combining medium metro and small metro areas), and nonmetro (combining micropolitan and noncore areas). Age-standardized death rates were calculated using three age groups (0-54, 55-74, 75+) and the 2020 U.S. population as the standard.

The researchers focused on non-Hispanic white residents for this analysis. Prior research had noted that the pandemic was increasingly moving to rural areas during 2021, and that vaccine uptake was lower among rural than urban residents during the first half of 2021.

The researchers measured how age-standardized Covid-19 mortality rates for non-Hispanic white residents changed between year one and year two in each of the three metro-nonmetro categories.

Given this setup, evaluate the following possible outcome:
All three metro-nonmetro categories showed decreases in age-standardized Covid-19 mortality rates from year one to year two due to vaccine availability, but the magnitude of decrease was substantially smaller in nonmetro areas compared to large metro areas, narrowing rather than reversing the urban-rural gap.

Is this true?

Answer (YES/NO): NO